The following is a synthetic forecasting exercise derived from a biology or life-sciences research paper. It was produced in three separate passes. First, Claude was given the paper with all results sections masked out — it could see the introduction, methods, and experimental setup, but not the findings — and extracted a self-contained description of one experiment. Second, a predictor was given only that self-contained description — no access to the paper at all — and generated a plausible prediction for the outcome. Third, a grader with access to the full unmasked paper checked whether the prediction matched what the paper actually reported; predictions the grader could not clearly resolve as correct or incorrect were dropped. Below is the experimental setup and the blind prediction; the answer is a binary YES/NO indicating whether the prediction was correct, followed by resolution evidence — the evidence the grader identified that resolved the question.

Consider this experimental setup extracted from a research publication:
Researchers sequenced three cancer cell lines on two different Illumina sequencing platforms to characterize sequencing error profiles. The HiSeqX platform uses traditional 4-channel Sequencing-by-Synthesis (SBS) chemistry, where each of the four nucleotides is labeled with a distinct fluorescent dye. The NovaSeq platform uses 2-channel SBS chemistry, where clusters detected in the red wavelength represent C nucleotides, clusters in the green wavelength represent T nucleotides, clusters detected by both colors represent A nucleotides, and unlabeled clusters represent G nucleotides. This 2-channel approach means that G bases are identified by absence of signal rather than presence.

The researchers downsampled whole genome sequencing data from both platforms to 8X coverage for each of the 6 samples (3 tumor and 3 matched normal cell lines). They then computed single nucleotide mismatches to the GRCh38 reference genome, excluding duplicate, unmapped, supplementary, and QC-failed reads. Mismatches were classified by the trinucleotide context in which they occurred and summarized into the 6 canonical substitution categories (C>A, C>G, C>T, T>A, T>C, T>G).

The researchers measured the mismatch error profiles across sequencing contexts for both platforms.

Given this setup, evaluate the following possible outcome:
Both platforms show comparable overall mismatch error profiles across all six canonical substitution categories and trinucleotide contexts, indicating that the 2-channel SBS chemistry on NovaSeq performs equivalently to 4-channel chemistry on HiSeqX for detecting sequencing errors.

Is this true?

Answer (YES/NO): NO